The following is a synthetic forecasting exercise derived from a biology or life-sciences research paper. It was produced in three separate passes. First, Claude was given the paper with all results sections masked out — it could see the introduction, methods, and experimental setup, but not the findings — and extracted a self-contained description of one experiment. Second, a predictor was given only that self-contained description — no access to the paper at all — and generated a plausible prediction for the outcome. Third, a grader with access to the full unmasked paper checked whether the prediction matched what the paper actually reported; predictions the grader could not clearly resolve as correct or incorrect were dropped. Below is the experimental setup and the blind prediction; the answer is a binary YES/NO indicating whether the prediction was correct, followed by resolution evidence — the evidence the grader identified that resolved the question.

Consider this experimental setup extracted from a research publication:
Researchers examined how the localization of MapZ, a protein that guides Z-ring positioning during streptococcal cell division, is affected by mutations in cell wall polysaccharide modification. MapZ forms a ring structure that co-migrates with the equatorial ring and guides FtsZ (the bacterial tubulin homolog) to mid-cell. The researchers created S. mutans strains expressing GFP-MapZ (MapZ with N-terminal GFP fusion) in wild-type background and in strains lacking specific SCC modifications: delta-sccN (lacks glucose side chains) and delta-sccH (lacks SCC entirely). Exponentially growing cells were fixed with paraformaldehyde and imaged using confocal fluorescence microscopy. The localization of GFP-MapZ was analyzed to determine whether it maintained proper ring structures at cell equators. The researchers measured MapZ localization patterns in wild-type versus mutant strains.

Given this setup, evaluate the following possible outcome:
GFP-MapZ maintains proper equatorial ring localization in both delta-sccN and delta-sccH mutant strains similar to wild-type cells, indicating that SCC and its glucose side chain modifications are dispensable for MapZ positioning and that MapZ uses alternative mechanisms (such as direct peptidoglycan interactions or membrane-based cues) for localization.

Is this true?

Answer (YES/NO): NO